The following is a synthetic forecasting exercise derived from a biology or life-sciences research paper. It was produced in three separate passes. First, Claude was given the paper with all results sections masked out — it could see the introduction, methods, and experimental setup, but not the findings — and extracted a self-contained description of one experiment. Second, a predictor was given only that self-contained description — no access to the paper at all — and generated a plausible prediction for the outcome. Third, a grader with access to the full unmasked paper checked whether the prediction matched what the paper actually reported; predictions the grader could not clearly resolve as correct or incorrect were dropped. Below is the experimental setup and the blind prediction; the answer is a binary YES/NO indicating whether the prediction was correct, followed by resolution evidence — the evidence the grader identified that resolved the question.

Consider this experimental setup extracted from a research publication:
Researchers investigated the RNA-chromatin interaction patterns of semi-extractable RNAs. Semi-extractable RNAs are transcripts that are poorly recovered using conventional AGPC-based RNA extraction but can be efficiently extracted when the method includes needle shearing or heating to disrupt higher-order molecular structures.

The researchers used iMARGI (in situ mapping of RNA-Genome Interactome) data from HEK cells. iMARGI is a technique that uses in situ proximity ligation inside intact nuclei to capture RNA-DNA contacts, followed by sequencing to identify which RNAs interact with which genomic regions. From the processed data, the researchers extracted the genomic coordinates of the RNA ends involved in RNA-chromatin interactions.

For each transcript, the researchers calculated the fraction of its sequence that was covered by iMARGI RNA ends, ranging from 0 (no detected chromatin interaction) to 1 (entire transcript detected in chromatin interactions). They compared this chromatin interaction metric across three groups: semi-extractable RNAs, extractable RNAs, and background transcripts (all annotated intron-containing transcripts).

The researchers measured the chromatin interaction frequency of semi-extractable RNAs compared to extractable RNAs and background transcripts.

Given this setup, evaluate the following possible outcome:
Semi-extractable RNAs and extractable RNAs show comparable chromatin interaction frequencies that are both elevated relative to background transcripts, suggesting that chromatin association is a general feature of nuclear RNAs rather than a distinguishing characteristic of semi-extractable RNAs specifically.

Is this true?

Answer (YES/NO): NO